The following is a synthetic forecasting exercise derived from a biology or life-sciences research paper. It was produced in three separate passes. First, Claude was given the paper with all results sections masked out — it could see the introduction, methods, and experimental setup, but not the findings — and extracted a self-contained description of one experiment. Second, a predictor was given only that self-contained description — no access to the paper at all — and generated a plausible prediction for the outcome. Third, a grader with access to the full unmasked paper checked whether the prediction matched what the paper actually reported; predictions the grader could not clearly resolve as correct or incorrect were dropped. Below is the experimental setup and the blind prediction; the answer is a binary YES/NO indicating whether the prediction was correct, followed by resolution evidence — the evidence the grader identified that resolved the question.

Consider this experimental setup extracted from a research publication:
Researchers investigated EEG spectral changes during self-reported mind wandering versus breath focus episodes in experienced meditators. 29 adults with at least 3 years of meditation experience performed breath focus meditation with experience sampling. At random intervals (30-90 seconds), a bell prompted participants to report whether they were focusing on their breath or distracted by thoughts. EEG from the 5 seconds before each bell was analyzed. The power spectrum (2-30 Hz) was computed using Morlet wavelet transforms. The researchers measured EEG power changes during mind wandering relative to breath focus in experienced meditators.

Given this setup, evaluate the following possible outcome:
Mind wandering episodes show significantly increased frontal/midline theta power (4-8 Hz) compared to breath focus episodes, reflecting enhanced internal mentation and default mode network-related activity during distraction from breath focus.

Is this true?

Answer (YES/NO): NO